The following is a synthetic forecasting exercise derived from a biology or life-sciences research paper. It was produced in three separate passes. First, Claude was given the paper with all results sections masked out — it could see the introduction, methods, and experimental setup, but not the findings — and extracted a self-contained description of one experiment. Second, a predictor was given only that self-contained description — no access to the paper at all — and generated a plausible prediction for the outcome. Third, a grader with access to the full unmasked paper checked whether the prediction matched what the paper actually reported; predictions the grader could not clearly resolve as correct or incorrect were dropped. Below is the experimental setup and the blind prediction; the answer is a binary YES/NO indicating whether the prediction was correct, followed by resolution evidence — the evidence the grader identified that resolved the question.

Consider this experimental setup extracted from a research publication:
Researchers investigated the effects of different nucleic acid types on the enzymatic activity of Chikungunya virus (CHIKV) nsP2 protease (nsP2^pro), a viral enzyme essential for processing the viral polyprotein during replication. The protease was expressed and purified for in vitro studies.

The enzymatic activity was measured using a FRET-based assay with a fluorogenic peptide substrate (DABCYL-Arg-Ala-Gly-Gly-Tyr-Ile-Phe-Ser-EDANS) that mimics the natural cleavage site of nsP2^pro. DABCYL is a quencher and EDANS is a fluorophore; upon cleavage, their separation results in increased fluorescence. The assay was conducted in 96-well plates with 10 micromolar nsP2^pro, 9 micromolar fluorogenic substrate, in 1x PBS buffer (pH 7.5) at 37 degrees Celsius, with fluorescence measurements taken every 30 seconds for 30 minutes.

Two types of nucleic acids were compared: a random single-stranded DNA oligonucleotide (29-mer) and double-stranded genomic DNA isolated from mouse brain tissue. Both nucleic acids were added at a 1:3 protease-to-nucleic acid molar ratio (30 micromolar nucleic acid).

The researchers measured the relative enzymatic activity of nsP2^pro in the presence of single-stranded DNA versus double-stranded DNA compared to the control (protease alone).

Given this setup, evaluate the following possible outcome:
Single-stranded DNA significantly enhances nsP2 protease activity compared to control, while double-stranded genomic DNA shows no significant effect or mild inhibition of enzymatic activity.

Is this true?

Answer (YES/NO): YES